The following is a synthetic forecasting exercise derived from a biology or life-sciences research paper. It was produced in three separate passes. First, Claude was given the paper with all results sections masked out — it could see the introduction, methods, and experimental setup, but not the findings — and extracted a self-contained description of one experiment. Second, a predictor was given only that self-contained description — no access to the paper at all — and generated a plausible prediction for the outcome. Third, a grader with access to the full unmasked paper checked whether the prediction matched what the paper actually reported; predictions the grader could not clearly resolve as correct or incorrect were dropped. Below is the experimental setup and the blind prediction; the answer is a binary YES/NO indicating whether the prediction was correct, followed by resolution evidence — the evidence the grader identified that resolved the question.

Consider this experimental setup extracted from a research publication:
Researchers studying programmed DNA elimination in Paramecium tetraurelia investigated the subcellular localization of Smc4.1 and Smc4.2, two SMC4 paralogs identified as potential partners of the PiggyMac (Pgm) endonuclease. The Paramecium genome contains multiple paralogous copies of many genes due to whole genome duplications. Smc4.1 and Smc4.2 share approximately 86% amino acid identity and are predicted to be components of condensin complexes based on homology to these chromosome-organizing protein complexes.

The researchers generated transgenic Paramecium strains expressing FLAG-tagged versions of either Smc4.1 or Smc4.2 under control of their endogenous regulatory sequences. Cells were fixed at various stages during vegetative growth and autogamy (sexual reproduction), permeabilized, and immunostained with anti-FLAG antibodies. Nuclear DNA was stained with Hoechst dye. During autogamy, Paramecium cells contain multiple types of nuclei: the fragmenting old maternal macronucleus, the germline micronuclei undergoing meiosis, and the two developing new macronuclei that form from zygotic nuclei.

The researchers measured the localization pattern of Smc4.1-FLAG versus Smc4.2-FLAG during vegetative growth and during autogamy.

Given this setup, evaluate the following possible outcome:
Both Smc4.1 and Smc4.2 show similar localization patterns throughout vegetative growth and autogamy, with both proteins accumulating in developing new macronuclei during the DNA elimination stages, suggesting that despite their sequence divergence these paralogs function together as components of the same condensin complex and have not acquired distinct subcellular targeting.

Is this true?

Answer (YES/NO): NO